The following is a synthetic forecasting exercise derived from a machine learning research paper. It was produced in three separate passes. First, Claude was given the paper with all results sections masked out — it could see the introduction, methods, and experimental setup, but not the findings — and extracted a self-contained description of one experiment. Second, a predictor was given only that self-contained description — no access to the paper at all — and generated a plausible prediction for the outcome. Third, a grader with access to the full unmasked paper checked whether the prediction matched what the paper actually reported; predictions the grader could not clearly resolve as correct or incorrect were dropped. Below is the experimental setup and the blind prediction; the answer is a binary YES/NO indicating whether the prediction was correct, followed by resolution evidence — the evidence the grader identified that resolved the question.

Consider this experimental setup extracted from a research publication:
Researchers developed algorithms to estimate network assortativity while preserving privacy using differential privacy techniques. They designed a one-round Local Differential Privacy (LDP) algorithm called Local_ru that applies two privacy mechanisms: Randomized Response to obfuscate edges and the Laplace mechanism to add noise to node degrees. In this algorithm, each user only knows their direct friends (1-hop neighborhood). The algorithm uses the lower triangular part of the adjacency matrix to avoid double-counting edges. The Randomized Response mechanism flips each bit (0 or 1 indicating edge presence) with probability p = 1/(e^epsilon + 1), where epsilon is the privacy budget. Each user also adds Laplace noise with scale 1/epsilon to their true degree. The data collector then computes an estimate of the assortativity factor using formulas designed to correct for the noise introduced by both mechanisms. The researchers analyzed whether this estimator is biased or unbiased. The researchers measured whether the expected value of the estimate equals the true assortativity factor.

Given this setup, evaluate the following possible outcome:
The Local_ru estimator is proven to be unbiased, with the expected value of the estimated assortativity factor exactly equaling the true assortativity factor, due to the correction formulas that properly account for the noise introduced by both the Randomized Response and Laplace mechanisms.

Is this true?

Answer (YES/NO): YES